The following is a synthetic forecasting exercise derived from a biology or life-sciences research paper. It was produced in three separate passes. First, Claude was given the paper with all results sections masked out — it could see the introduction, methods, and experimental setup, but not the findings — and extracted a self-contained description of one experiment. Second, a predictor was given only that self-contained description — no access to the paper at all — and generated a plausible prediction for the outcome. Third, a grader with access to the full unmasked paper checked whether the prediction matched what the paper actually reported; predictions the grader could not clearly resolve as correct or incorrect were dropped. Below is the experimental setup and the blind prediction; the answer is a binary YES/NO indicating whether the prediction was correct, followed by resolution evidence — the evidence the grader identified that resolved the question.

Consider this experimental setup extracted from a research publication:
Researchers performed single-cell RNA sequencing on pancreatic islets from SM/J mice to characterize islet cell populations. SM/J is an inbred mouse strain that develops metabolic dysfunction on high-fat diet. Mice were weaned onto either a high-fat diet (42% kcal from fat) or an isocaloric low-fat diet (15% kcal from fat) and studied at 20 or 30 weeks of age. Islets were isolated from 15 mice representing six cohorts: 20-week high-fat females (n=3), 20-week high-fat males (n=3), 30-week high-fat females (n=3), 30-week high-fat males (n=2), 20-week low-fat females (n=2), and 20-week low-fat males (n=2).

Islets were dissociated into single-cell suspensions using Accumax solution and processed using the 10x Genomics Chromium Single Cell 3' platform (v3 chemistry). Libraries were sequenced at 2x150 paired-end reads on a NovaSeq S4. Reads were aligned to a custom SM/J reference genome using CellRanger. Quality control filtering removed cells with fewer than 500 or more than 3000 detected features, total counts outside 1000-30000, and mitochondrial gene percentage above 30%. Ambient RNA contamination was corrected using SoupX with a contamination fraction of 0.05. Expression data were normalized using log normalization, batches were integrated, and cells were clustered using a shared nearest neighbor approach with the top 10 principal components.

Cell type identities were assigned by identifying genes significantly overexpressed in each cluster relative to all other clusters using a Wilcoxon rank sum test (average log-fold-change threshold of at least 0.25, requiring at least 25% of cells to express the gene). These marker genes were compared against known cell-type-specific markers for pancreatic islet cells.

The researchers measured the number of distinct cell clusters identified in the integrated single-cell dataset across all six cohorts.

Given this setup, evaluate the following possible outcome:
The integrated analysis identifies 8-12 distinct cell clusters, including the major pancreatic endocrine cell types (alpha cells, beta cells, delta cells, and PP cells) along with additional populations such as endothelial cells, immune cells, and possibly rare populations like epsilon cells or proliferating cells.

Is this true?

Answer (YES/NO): NO